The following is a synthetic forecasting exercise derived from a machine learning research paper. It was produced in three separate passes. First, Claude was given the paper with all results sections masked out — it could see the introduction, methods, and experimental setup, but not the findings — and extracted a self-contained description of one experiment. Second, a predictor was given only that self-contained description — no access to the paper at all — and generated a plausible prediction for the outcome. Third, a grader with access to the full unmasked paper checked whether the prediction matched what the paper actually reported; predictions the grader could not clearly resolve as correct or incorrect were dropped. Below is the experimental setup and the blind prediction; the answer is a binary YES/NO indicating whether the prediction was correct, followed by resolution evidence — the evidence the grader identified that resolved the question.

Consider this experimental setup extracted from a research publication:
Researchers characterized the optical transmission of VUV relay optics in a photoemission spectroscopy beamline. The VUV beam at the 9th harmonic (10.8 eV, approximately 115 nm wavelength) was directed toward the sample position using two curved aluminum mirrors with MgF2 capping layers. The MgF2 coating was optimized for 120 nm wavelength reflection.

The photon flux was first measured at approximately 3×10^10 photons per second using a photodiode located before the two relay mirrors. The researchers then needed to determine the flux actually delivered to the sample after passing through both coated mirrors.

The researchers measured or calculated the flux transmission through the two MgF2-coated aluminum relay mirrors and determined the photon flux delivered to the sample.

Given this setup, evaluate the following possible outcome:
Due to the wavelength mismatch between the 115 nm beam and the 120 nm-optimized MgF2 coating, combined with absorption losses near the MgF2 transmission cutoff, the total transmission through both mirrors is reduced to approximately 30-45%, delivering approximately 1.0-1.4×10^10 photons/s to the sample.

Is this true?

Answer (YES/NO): NO